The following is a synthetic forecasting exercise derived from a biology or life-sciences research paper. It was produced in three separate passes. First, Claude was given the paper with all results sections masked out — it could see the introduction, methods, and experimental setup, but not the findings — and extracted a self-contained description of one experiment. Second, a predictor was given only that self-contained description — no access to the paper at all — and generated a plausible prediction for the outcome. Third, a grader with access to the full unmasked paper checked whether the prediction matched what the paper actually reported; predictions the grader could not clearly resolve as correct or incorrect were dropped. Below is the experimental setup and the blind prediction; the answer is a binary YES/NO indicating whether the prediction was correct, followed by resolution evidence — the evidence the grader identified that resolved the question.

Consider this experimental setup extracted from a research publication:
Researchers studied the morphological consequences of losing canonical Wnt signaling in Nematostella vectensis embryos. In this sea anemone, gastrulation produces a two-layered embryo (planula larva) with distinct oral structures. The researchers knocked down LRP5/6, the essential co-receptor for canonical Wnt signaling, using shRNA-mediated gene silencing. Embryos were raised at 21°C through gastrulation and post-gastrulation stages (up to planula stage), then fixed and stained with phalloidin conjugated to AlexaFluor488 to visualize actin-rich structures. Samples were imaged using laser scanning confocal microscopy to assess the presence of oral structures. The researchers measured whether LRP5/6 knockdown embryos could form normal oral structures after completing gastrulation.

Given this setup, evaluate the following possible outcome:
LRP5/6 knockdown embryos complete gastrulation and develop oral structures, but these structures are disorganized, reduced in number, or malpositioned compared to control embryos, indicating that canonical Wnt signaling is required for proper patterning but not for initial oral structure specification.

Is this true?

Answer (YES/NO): NO